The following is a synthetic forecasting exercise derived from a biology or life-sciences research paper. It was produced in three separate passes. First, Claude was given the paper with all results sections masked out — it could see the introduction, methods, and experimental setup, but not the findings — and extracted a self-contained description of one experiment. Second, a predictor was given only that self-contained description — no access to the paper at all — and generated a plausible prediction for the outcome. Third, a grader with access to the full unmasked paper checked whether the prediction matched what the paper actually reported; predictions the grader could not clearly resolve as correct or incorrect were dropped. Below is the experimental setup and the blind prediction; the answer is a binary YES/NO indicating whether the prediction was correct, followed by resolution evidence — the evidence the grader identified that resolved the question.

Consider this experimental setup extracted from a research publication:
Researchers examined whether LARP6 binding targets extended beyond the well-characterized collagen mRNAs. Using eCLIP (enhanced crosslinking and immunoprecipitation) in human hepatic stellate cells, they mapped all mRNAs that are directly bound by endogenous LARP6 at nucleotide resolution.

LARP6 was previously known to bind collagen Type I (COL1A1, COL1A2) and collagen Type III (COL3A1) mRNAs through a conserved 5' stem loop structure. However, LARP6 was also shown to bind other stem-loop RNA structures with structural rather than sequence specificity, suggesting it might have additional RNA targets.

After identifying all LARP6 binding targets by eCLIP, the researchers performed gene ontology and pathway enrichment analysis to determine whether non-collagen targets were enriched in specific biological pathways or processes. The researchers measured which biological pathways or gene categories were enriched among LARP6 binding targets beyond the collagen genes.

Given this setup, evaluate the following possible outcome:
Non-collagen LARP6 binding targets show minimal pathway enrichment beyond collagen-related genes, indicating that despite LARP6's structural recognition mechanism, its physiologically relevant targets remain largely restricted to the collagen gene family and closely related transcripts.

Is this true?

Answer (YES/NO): NO